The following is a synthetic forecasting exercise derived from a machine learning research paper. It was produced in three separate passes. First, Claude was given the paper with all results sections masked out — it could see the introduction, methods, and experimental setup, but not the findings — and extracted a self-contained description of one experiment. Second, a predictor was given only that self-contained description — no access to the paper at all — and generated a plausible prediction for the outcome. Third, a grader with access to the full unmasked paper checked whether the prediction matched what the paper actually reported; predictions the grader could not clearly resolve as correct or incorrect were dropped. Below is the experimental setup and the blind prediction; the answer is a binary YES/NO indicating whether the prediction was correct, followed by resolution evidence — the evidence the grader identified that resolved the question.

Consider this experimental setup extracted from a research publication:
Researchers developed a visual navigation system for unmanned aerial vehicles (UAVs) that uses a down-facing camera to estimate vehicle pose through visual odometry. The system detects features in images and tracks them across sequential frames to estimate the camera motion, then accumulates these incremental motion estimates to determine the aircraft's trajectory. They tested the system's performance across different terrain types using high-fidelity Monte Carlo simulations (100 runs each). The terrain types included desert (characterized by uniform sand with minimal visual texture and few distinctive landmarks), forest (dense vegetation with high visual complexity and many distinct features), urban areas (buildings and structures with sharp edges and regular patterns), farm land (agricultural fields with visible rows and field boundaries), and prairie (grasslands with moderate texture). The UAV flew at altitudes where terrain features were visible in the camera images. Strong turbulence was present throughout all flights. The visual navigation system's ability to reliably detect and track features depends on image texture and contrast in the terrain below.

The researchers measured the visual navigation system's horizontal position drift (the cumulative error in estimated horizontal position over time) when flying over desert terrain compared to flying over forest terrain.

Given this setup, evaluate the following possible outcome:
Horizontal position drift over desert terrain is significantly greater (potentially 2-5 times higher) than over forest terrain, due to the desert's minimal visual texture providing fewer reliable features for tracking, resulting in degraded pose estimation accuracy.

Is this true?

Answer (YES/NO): NO